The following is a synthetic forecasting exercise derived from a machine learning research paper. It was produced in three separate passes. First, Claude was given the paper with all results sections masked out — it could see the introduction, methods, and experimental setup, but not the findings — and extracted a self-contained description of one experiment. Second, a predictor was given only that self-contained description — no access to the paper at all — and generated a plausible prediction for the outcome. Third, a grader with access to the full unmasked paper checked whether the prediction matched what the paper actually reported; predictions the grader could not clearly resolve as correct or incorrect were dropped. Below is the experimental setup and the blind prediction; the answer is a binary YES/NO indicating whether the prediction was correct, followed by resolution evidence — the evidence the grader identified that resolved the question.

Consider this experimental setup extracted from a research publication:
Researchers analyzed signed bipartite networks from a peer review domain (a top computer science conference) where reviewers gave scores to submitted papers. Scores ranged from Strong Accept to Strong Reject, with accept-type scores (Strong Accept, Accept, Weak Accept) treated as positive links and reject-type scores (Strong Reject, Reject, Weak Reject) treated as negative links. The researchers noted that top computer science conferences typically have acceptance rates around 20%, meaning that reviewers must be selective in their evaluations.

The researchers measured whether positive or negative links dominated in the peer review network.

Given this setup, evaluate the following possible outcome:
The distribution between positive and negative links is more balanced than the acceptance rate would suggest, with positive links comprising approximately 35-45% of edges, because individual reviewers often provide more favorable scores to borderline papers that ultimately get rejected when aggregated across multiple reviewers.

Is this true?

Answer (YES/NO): YES